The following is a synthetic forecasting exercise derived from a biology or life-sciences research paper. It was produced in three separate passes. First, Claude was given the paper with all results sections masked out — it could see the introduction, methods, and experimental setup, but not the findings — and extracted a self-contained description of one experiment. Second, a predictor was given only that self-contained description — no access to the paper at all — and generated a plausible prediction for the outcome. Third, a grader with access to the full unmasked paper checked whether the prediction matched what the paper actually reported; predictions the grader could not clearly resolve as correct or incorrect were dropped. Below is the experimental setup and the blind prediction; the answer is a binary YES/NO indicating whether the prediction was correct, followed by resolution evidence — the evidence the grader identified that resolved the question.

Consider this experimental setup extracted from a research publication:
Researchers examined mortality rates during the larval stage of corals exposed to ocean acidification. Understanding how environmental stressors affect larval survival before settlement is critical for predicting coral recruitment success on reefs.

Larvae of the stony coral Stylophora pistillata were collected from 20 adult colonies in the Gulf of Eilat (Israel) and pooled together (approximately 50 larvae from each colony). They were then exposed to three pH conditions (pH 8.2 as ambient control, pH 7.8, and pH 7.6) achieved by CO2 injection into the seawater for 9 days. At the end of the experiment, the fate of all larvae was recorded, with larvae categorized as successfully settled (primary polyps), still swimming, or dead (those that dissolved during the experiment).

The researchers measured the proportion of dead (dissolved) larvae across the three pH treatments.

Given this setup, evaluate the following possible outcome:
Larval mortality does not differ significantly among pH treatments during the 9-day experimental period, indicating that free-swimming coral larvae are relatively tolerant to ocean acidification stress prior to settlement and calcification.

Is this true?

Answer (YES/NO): NO